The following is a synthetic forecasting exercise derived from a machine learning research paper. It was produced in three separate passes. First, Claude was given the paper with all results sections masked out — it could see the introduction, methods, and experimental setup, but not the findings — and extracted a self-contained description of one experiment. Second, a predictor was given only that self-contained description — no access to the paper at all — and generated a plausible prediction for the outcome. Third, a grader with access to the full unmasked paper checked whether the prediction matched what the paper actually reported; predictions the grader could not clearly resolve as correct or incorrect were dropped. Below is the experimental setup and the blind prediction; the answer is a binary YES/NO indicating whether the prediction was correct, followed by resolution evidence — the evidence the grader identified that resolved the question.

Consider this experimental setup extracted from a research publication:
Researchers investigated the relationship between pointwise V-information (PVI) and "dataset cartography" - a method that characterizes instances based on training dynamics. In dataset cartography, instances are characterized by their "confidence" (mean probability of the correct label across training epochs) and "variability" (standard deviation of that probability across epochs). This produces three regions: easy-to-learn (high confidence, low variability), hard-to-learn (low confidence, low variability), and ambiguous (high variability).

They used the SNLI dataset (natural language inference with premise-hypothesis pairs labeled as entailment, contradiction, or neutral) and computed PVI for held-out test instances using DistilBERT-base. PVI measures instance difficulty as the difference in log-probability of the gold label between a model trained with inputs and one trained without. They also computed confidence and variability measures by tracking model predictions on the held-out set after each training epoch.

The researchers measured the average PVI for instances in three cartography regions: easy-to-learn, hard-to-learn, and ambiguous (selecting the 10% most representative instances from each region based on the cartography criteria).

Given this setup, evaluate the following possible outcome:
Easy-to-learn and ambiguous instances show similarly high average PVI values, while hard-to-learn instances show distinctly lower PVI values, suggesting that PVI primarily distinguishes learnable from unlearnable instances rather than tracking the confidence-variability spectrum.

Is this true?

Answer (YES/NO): NO